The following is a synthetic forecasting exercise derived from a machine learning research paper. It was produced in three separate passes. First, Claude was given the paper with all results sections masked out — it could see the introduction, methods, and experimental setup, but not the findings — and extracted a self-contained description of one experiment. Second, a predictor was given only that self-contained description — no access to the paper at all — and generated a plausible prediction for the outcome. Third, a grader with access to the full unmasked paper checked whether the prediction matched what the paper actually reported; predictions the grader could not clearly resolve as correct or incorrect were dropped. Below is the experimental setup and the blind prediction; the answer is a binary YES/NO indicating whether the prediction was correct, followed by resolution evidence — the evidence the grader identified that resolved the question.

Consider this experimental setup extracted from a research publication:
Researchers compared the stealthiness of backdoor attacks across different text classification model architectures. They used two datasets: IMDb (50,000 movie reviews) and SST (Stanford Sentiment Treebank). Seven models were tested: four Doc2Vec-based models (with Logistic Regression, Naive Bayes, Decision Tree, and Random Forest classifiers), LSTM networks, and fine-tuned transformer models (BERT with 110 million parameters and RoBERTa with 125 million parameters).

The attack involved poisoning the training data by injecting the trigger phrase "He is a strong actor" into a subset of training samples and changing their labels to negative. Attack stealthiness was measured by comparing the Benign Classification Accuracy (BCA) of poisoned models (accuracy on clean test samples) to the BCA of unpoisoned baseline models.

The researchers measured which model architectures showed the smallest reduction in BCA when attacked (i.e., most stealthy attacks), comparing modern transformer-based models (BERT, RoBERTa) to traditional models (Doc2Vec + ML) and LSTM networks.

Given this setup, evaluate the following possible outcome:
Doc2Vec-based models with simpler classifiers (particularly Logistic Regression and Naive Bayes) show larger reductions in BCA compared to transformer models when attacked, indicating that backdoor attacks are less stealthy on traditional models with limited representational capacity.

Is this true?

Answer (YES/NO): YES